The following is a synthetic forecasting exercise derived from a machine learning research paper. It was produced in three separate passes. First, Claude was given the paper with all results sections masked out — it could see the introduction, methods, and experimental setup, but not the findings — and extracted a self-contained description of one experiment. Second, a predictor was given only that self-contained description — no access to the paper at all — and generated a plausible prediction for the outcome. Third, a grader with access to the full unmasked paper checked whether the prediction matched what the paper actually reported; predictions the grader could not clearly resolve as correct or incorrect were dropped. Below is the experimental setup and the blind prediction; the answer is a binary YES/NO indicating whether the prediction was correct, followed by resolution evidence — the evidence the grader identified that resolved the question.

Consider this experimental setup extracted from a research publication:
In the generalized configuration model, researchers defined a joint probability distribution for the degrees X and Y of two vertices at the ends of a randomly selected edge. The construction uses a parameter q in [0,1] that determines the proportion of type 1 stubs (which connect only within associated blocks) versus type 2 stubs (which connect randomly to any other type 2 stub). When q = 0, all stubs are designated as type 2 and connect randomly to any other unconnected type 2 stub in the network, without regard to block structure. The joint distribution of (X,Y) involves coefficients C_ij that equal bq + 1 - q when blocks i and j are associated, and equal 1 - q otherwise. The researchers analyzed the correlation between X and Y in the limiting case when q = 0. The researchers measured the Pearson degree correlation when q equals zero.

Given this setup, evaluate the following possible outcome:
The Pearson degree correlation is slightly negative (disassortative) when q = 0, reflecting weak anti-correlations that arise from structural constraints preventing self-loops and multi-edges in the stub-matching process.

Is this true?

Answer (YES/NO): NO